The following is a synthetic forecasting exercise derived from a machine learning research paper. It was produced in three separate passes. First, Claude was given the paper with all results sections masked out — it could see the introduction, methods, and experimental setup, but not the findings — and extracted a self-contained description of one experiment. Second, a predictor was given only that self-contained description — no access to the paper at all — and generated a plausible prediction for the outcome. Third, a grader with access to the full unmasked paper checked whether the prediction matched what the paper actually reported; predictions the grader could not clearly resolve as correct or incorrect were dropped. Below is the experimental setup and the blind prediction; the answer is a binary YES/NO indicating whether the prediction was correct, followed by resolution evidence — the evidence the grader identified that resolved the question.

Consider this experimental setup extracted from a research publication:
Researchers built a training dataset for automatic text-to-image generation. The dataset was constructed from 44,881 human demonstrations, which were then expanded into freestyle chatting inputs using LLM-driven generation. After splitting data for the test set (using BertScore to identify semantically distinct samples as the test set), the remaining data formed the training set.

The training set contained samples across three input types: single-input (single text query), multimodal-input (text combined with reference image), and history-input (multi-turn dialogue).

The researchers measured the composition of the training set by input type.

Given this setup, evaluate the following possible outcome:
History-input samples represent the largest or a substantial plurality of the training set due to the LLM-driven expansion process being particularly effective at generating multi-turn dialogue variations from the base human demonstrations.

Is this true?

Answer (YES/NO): NO